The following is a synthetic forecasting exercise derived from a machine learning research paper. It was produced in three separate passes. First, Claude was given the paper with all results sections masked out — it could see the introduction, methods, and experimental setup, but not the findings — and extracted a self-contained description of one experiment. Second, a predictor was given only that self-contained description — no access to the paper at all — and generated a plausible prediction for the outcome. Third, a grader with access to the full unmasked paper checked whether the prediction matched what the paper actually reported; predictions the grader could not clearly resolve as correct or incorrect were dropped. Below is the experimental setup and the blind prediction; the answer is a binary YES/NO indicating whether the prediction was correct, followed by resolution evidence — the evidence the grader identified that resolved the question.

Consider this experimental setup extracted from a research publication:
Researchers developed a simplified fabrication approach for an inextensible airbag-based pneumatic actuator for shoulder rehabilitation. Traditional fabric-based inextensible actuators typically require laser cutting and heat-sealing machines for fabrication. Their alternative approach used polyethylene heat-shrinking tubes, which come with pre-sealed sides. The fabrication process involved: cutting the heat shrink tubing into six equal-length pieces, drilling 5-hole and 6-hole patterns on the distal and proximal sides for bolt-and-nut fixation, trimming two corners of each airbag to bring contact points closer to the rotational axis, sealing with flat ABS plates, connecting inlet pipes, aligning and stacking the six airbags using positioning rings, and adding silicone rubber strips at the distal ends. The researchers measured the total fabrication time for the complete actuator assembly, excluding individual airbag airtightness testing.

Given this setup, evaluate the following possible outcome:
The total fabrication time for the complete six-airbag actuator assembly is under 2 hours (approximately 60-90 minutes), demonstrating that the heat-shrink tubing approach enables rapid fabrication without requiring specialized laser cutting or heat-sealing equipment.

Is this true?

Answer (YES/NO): NO